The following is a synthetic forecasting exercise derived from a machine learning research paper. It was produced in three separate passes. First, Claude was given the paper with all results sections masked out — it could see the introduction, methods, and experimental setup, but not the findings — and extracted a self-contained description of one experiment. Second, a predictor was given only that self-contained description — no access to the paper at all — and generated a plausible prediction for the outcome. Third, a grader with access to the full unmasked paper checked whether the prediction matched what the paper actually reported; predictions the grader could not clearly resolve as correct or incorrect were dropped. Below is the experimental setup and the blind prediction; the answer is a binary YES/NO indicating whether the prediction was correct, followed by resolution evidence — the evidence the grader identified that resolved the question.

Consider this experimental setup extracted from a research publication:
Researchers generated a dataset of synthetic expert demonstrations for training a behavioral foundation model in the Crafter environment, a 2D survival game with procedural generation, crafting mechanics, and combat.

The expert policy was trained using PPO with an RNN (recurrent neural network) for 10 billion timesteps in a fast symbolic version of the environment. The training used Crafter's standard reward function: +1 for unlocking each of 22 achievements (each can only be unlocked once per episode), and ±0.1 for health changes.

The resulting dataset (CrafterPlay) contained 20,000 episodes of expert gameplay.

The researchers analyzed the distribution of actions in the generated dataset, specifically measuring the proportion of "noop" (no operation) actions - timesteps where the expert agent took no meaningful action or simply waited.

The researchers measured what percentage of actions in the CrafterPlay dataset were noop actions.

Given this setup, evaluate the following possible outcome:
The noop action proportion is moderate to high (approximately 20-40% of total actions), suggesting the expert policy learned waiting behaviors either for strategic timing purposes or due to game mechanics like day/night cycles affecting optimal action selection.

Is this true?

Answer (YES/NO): NO